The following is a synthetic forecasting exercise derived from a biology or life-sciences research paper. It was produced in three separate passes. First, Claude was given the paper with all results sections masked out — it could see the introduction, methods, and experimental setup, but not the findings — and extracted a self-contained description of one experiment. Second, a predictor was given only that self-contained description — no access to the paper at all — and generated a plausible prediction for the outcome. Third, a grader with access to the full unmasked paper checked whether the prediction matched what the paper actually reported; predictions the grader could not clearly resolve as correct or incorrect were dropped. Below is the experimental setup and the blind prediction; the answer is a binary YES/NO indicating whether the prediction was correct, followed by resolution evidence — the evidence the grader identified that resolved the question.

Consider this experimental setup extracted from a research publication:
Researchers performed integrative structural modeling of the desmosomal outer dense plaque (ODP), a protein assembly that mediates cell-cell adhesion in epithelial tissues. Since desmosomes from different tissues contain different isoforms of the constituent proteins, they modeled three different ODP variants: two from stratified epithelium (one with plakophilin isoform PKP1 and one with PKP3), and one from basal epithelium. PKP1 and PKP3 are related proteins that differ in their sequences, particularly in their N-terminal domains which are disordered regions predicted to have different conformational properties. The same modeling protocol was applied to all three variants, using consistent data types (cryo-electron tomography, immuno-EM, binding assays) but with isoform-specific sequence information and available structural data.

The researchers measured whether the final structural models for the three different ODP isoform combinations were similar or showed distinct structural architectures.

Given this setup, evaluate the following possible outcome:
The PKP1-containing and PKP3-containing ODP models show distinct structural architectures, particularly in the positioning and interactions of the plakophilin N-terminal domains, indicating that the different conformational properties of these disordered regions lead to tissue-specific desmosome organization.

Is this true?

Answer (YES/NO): NO